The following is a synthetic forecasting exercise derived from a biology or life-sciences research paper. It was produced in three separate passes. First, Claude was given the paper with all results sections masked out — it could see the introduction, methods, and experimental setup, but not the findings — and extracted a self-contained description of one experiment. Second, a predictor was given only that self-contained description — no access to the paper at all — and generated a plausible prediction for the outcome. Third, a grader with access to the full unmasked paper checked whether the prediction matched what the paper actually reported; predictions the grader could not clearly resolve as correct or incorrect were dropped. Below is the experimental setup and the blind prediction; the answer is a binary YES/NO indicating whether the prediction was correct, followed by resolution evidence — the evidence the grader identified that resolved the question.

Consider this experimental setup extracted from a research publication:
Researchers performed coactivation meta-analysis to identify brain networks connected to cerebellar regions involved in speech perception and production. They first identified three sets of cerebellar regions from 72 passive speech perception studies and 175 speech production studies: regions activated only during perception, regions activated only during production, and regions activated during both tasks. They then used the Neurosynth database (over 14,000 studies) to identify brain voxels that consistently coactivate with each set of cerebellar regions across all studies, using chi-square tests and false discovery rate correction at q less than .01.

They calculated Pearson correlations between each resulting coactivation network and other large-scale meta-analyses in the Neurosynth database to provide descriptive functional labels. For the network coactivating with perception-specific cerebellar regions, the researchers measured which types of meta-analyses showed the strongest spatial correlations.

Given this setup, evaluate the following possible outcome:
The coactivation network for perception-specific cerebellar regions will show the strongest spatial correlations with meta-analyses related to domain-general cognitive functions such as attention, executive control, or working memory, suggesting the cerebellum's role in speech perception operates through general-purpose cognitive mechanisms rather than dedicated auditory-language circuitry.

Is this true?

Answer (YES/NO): NO